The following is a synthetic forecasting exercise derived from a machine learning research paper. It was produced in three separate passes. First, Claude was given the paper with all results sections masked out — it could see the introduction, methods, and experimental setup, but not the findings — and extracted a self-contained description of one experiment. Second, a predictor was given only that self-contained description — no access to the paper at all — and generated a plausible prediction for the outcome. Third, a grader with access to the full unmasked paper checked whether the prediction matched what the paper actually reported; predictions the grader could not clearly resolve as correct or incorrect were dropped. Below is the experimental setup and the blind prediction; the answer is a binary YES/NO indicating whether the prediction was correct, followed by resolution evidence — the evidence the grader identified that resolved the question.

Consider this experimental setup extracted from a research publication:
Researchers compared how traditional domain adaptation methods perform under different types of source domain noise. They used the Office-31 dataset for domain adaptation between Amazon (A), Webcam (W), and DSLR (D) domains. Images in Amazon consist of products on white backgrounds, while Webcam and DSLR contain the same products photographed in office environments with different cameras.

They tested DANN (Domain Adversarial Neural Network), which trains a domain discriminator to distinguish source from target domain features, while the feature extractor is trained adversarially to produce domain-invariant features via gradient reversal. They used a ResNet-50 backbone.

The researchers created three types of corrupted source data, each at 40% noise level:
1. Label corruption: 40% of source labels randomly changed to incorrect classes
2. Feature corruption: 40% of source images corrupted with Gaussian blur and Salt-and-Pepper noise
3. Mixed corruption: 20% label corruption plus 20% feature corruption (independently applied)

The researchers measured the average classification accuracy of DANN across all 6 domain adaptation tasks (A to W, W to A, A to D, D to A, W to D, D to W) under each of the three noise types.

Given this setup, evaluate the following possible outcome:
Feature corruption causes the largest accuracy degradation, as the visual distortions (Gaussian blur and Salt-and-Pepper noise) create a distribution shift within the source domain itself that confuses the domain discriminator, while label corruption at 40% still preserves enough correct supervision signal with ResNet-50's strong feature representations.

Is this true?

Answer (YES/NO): NO